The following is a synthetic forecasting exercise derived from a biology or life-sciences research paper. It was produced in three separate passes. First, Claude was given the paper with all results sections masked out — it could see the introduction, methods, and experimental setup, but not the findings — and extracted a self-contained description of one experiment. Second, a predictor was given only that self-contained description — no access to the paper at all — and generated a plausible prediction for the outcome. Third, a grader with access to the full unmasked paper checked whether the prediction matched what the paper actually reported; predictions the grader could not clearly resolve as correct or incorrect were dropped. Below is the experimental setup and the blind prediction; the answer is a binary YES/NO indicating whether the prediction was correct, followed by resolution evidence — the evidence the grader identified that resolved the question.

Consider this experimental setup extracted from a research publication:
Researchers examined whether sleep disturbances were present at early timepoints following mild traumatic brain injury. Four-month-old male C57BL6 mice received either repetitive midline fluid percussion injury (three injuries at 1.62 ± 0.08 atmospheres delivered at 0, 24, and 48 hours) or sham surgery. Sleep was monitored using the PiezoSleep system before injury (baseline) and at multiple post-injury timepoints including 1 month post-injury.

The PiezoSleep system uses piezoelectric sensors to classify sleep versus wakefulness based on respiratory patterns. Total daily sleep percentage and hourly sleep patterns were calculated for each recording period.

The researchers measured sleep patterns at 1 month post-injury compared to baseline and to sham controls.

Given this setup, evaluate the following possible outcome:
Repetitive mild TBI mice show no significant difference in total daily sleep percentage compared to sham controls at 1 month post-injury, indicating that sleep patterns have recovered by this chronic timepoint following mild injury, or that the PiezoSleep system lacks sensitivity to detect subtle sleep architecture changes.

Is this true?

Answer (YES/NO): NO